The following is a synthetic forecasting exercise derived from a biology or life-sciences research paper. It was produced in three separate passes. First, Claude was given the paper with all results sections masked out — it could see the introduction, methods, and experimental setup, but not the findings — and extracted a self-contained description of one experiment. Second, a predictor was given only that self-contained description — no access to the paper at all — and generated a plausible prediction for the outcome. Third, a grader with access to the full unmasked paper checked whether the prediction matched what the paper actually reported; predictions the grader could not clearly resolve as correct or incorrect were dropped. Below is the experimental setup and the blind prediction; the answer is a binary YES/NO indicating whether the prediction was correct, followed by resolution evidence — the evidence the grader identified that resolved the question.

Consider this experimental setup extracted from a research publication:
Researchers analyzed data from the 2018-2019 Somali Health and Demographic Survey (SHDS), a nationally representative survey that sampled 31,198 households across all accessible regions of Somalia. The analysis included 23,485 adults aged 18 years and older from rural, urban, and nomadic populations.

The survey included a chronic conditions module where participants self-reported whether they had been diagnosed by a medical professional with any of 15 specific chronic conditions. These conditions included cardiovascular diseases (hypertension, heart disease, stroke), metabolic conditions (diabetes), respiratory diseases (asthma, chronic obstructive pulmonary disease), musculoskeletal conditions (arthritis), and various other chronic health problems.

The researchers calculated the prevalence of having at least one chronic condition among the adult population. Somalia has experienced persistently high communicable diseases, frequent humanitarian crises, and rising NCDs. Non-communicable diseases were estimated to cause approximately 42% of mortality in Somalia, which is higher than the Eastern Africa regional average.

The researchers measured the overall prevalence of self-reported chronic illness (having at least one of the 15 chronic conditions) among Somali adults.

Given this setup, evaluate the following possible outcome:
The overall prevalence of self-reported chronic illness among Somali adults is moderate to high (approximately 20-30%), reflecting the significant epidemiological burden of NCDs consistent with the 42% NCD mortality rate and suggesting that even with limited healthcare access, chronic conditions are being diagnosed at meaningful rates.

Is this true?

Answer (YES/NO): NO